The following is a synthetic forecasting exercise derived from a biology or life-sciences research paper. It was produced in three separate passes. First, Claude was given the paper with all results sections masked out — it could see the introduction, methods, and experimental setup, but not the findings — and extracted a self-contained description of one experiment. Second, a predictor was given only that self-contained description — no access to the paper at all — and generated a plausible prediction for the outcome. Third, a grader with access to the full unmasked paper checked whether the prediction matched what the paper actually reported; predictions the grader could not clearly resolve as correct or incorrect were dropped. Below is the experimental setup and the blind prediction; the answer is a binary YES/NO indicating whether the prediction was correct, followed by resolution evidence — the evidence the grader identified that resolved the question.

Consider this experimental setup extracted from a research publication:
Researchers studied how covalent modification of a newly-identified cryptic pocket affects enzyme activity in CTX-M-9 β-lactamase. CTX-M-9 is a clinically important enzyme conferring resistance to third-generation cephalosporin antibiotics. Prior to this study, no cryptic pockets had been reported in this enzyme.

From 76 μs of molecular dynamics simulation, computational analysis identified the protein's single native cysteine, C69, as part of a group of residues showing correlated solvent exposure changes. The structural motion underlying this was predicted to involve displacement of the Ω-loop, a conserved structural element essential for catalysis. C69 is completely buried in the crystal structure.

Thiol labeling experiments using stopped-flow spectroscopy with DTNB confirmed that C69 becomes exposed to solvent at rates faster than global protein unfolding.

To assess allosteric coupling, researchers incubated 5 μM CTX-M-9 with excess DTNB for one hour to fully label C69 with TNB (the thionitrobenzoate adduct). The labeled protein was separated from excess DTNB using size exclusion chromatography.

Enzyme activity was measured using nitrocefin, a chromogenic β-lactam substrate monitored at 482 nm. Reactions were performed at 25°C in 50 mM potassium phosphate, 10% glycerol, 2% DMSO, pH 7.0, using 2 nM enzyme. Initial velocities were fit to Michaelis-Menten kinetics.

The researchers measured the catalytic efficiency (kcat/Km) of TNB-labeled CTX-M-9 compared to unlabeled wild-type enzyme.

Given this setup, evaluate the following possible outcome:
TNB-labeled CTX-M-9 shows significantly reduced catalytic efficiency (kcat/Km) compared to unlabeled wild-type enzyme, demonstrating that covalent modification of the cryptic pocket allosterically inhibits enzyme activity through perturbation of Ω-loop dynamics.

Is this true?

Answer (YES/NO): YES